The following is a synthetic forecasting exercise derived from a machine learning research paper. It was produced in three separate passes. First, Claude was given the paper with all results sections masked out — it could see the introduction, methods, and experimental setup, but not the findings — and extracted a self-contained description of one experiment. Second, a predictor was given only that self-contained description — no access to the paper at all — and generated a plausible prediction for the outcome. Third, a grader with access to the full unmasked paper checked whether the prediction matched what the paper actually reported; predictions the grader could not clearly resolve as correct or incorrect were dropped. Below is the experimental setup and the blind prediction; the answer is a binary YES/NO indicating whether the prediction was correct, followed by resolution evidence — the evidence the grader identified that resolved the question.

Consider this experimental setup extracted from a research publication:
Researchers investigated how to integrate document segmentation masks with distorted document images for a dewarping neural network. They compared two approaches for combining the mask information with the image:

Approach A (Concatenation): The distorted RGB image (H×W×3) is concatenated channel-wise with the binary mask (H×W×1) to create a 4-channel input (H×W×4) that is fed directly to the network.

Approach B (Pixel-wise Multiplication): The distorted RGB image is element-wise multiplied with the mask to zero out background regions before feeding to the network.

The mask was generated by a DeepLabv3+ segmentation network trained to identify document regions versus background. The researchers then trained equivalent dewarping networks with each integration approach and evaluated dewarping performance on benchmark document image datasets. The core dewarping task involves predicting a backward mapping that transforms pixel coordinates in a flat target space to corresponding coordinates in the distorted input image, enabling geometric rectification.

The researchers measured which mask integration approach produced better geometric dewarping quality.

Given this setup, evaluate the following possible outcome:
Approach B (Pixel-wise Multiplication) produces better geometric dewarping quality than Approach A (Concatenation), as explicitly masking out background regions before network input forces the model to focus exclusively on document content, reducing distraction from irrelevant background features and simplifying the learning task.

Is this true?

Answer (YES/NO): NO